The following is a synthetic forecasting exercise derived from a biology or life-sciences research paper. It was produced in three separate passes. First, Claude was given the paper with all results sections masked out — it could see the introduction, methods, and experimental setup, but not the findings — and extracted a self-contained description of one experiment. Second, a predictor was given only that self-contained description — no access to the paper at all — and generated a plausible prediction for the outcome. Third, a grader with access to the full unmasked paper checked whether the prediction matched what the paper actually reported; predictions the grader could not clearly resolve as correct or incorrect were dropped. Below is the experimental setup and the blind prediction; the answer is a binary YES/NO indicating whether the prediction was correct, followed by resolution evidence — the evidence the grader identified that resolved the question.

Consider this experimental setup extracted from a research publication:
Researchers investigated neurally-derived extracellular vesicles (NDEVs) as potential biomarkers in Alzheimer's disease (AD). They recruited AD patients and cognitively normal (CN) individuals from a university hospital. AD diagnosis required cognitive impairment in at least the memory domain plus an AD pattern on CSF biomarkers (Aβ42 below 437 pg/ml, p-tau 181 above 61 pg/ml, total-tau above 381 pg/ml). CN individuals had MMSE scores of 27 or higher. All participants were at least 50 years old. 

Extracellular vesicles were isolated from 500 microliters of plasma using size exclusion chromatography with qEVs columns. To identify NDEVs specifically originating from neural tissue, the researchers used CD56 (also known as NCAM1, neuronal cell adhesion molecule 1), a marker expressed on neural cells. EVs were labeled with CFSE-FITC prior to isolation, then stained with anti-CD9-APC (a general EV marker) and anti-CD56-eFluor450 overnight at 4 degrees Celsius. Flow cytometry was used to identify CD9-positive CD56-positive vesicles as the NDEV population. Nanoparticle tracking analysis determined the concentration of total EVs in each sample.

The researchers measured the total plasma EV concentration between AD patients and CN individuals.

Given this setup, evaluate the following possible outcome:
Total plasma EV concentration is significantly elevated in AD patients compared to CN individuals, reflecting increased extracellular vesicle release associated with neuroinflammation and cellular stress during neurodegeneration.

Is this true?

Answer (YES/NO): NO